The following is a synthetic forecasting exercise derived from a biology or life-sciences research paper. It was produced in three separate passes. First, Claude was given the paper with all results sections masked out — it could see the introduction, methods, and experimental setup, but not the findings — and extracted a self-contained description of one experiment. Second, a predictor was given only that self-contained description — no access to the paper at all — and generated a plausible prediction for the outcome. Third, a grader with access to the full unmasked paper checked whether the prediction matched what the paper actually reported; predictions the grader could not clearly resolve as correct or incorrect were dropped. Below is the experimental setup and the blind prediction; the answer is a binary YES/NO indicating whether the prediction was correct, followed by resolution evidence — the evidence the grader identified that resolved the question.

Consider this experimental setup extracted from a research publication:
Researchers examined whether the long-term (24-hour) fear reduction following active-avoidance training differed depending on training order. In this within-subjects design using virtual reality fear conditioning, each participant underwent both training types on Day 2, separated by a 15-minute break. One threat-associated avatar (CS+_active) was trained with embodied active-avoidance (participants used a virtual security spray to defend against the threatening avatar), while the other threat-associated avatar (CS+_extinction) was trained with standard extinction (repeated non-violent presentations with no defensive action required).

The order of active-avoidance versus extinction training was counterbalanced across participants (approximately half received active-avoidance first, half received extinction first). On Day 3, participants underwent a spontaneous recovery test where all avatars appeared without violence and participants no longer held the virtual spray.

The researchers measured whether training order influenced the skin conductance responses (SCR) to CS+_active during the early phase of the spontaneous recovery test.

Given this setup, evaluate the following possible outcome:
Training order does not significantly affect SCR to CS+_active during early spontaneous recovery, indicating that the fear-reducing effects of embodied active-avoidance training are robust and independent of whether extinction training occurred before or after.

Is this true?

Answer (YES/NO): YES